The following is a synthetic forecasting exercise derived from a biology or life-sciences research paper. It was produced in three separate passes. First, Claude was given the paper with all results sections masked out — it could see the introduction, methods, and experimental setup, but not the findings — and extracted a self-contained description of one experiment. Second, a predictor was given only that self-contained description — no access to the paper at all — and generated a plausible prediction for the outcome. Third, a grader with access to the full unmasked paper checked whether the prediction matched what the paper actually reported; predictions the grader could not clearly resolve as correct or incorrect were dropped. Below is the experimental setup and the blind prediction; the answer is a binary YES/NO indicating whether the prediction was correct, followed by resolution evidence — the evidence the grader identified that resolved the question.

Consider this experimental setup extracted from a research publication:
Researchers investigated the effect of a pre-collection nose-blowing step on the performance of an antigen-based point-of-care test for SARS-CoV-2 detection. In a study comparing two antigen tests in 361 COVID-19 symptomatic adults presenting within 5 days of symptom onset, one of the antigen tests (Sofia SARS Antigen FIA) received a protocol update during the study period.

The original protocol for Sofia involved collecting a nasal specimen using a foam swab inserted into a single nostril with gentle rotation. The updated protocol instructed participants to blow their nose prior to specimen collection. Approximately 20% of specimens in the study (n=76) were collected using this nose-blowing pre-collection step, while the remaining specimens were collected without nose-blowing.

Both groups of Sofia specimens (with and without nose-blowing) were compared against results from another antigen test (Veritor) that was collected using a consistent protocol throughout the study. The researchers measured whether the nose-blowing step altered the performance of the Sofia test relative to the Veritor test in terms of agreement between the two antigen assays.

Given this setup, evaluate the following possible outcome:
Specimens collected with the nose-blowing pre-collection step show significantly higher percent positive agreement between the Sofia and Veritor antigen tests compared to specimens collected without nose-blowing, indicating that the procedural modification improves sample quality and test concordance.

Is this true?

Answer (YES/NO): NO